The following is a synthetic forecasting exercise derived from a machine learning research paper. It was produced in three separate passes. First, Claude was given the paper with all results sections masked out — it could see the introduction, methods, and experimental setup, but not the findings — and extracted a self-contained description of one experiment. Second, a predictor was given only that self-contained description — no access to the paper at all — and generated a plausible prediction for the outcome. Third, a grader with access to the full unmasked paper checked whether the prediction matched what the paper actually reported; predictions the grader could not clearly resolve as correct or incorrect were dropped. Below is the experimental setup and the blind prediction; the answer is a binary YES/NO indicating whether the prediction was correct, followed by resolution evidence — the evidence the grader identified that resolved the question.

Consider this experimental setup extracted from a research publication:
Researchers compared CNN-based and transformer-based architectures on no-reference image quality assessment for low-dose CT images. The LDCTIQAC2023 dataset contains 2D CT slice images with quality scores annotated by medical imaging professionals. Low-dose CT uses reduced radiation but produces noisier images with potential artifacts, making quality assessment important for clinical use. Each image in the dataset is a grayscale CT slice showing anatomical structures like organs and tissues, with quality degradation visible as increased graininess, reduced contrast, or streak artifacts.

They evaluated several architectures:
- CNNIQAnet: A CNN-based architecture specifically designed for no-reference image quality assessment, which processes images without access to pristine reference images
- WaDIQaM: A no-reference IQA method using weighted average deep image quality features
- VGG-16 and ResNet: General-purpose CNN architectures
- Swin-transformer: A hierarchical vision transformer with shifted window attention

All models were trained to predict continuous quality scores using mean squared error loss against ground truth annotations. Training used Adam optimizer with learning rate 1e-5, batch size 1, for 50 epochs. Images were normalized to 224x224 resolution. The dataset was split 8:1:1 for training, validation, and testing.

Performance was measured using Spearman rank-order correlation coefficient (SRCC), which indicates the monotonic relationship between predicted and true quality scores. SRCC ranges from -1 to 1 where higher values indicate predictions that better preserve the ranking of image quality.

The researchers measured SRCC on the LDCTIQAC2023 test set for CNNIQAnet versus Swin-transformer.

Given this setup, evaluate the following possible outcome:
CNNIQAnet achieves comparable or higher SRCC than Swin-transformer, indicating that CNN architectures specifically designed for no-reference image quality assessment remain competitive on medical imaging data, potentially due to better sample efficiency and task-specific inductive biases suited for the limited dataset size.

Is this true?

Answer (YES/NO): NO